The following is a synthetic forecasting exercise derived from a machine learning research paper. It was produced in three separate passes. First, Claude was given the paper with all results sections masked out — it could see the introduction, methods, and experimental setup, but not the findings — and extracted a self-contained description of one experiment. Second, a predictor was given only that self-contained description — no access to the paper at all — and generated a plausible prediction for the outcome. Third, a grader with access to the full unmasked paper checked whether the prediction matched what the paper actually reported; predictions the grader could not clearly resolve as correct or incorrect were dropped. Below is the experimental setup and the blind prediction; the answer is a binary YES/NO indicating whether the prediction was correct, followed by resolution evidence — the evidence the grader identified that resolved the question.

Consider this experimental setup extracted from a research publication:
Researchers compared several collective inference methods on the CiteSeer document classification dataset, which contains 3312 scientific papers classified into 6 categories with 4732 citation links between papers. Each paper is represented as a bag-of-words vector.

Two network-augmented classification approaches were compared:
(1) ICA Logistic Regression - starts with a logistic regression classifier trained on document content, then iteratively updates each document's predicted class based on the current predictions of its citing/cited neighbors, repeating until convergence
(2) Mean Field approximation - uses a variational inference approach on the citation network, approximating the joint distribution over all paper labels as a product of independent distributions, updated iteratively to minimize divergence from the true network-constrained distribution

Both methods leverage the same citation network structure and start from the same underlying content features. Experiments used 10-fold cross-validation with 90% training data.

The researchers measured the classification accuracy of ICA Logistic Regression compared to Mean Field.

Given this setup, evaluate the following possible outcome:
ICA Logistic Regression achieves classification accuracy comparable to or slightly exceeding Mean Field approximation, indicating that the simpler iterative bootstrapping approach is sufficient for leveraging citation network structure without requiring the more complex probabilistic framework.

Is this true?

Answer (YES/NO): YES